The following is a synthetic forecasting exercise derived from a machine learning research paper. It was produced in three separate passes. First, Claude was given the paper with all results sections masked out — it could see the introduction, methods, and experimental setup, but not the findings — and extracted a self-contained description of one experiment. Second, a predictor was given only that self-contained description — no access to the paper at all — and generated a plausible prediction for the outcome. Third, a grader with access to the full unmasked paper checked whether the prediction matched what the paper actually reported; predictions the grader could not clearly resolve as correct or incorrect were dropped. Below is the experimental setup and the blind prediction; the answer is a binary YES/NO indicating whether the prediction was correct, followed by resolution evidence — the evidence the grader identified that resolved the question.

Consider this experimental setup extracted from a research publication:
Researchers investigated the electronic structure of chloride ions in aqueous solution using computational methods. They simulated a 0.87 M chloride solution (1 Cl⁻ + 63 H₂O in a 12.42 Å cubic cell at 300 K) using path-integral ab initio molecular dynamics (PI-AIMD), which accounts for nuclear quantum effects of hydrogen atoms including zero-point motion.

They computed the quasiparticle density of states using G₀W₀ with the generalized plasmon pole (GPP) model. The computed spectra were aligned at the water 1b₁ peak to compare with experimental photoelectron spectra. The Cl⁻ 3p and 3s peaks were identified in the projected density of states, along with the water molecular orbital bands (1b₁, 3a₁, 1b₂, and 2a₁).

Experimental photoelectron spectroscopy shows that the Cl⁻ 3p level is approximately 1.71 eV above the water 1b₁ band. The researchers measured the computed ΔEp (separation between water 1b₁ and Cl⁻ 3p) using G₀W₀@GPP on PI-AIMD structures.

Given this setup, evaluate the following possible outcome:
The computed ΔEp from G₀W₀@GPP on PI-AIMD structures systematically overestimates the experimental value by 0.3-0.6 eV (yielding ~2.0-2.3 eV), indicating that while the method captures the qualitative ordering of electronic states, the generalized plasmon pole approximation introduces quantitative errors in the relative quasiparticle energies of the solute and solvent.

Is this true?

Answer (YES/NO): NO